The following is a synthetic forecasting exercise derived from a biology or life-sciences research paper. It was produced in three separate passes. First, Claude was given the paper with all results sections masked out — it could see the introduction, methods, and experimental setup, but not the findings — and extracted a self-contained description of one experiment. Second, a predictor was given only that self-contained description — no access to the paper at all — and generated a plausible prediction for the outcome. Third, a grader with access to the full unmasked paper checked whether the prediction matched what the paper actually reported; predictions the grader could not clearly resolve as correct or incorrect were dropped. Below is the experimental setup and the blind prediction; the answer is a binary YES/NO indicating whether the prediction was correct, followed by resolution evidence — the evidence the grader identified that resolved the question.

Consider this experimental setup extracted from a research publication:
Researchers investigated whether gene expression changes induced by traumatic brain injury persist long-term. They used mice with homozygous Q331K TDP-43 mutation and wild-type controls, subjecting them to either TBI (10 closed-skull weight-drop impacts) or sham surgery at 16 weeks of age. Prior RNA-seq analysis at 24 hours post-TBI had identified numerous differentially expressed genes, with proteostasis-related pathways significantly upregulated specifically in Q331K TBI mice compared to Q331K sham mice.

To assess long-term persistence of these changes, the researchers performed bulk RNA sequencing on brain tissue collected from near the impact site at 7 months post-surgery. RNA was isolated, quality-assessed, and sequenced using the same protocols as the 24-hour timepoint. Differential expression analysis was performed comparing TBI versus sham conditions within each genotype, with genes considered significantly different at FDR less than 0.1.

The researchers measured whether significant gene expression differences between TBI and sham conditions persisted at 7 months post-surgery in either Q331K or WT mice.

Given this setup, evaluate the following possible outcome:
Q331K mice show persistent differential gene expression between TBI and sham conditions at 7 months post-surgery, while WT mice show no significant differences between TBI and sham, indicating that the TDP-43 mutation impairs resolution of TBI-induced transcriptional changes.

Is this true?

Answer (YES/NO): NO